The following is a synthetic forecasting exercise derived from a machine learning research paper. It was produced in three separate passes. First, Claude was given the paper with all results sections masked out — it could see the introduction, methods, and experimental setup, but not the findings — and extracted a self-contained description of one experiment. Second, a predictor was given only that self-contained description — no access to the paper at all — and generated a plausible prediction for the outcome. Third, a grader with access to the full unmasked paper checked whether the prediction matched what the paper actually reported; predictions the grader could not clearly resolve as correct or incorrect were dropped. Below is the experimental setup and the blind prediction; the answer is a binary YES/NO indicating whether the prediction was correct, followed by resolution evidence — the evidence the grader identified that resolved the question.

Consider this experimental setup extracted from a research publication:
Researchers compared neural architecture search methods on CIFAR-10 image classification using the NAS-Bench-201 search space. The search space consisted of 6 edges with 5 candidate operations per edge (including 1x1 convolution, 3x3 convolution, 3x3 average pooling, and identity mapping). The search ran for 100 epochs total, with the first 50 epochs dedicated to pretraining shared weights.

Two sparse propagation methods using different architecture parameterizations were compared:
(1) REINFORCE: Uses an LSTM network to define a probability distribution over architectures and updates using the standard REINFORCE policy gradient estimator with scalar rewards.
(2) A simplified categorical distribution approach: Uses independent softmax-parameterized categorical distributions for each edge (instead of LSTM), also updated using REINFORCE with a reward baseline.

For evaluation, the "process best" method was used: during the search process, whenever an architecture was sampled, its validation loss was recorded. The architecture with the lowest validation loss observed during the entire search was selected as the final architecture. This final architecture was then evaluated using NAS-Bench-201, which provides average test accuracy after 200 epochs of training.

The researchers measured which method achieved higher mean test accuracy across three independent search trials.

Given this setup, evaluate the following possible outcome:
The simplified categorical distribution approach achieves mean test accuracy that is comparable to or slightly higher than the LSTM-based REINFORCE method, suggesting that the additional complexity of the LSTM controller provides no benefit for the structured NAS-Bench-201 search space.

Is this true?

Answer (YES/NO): NO